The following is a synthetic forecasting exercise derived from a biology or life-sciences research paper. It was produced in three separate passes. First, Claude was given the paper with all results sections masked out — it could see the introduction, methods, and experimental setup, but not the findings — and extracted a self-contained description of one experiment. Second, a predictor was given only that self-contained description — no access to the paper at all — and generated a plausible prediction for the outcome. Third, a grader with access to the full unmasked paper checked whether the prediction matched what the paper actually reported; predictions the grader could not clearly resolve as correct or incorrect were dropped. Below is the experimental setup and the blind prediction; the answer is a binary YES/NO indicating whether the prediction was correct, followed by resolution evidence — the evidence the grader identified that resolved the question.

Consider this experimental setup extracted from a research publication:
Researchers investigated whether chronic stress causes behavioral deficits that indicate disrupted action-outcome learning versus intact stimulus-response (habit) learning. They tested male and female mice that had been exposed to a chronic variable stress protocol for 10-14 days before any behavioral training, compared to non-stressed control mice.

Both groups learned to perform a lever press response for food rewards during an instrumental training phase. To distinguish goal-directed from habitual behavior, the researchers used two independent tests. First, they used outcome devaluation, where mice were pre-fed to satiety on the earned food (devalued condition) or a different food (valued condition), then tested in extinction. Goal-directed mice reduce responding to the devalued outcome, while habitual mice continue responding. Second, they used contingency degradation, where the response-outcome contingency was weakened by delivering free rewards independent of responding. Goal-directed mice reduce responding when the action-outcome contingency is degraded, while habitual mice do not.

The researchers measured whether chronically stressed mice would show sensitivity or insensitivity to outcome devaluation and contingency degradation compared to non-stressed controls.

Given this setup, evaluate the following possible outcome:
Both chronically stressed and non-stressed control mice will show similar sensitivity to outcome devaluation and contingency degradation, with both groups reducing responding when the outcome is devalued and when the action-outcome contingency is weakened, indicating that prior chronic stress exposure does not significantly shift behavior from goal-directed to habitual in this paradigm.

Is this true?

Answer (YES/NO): NO